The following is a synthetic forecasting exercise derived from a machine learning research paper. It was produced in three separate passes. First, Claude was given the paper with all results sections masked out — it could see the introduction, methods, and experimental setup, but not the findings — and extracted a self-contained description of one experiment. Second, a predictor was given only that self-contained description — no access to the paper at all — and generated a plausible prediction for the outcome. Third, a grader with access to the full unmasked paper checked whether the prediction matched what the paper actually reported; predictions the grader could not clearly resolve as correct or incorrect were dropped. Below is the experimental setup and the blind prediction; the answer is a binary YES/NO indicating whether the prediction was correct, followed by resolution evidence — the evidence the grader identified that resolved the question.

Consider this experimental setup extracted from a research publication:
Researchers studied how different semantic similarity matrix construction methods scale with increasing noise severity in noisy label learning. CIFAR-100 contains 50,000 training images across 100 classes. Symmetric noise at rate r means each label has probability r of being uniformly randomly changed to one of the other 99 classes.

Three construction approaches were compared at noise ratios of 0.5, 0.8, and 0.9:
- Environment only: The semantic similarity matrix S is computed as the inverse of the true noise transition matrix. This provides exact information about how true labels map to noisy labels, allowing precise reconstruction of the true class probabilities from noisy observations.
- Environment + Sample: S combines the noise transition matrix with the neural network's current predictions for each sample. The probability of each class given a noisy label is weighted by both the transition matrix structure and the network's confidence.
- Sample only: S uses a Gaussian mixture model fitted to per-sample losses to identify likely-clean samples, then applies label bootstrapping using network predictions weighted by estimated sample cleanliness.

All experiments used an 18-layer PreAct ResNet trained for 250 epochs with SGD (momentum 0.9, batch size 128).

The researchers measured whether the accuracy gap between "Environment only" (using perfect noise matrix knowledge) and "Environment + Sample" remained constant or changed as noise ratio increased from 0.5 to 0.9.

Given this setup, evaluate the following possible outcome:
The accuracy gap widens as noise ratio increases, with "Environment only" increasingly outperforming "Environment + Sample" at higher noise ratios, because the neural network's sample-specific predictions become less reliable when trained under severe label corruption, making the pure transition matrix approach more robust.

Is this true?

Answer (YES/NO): NO